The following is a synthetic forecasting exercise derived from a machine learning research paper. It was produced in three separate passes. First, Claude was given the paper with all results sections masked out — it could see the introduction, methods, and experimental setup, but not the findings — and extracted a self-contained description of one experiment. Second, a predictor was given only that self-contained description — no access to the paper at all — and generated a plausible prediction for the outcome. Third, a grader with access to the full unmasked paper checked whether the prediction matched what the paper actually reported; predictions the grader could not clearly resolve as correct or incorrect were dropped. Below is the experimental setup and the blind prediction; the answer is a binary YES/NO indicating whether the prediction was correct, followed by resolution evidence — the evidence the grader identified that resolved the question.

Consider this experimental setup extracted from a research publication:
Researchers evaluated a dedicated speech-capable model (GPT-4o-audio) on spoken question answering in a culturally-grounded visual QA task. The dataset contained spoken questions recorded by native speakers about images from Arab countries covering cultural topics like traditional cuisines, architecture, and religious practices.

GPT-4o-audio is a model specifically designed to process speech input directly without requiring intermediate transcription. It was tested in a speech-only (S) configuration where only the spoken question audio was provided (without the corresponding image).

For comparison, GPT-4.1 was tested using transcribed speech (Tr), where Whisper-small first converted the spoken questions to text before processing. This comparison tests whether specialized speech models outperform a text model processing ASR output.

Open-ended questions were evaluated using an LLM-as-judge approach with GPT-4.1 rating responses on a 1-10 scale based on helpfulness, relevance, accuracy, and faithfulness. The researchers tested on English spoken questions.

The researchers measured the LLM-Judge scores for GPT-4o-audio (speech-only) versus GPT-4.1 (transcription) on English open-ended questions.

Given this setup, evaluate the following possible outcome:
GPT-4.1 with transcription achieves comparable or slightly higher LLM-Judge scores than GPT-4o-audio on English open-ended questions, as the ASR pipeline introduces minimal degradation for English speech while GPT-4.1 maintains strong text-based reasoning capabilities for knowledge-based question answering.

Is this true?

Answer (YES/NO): NO